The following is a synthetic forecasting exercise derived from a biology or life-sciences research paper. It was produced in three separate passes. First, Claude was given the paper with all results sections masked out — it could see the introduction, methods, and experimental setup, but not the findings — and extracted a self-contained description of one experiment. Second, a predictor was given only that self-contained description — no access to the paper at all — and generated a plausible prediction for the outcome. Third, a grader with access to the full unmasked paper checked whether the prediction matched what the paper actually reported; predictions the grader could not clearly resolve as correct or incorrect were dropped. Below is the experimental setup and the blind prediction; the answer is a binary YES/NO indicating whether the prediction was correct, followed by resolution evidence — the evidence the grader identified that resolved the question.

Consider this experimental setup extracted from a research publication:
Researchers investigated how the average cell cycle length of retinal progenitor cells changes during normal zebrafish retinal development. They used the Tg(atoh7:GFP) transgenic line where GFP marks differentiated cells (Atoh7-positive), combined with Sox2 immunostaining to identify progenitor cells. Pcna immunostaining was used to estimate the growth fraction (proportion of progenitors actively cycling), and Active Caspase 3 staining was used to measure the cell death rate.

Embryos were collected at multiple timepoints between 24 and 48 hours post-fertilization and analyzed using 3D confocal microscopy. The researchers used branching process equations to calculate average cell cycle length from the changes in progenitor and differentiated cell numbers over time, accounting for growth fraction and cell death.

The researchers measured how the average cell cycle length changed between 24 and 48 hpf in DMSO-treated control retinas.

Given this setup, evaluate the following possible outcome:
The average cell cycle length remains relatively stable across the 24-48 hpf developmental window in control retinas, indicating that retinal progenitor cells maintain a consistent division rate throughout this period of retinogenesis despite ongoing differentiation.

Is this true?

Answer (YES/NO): NO